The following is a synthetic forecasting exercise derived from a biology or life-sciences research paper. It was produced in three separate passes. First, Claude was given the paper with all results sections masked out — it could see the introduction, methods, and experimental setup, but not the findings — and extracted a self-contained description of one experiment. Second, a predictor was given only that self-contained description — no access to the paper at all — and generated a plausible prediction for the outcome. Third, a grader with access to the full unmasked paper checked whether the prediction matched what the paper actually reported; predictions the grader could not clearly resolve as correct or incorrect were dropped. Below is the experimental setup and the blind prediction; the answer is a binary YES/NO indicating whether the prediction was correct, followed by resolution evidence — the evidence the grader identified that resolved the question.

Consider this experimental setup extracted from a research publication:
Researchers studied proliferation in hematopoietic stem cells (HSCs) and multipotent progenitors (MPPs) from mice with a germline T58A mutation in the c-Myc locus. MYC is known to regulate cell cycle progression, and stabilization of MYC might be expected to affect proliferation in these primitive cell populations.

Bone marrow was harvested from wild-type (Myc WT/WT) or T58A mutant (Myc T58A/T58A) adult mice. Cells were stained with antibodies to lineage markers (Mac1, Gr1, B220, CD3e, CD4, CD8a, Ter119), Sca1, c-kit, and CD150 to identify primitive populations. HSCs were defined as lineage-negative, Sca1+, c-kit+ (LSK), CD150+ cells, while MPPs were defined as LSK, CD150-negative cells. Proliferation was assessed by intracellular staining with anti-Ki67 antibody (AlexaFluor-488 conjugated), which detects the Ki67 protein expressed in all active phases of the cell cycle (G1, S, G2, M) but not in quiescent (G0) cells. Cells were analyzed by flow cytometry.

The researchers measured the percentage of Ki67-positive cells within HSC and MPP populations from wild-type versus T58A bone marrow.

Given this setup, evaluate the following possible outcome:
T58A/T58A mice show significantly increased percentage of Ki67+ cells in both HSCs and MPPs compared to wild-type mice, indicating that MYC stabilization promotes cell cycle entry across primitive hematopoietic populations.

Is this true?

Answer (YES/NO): NO